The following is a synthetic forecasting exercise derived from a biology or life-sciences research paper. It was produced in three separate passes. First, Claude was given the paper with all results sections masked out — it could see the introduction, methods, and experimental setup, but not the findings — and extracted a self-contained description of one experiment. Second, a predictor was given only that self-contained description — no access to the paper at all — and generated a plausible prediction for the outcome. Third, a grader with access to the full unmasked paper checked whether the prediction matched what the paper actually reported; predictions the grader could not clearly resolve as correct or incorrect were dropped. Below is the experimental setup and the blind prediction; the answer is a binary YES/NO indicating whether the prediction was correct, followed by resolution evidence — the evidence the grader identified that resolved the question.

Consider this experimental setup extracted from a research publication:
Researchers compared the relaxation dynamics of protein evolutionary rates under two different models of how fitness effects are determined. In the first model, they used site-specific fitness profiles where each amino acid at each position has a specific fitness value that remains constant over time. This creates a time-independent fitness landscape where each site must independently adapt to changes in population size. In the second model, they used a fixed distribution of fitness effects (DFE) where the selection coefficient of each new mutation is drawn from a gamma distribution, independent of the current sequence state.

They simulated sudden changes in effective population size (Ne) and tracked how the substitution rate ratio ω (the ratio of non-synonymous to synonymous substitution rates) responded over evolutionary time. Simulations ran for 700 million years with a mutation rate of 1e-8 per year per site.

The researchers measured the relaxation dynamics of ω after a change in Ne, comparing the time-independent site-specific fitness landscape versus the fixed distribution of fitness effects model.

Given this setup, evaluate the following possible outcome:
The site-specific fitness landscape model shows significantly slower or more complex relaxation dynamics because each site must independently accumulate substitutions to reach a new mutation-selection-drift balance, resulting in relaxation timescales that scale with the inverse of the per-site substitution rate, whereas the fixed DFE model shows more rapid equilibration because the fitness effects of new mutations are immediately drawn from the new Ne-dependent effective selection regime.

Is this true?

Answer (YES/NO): YES